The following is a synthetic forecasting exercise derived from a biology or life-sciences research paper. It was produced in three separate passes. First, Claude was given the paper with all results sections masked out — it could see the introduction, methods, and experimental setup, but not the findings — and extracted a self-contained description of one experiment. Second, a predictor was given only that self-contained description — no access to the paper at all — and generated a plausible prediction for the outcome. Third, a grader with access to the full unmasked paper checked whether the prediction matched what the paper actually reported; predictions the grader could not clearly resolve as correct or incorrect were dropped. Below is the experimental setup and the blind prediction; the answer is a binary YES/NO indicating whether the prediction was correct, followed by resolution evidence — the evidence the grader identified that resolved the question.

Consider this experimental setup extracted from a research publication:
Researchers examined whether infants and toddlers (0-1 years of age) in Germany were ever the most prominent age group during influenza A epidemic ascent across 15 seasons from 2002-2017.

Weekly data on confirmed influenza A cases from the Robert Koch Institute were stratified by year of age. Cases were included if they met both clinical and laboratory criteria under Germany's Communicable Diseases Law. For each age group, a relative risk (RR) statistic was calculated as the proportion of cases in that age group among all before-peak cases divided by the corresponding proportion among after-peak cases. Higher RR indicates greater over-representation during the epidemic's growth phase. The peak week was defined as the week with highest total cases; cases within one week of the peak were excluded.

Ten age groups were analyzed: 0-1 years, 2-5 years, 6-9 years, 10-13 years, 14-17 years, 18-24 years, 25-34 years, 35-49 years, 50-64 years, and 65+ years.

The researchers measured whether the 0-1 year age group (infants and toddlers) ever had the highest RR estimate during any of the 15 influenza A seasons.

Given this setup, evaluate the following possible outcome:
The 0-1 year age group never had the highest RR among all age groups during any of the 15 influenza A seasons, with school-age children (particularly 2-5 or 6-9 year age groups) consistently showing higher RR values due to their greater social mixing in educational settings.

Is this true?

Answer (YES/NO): NO